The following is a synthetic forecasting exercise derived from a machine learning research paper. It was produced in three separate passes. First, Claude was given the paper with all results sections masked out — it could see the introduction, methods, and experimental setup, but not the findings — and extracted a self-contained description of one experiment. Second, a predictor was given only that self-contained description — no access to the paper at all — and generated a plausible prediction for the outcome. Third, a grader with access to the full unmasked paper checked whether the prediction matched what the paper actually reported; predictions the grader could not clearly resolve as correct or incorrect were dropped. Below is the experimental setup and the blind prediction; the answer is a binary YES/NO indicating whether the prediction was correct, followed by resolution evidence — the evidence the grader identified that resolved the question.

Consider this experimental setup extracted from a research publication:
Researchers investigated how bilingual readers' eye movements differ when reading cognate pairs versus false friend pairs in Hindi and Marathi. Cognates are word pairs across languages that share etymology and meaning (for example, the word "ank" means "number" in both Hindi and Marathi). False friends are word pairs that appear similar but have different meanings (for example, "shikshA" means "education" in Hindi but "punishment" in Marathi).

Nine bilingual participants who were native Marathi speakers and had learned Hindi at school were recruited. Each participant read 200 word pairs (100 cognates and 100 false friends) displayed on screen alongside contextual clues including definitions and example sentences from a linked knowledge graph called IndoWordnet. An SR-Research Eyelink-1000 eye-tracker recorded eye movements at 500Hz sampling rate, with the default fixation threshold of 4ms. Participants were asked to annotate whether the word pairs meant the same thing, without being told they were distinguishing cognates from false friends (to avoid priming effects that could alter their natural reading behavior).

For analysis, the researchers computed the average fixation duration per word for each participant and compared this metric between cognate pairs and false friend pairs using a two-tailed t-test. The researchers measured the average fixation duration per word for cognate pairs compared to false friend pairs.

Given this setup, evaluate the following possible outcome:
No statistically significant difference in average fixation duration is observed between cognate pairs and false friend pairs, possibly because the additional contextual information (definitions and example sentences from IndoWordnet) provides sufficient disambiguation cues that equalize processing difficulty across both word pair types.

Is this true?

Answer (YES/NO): NO